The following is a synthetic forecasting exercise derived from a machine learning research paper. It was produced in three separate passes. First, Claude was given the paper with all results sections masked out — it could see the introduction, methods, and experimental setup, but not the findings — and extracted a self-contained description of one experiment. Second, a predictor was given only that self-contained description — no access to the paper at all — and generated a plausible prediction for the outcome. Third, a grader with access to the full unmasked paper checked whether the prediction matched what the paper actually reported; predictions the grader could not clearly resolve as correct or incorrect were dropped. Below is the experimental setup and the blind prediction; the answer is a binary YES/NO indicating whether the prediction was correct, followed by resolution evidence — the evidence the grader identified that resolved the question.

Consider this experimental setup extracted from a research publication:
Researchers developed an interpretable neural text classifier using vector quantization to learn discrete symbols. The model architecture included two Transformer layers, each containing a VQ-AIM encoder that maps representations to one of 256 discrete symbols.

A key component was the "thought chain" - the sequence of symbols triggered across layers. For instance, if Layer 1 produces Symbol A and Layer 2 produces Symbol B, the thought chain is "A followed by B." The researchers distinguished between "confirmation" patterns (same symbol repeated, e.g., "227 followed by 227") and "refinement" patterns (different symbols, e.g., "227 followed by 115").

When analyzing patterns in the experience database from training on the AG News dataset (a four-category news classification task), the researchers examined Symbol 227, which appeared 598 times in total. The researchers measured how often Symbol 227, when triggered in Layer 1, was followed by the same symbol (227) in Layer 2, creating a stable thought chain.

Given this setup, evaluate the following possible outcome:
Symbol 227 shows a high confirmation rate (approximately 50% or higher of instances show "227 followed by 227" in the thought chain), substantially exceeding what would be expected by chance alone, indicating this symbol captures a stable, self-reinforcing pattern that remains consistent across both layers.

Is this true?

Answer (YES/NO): YES